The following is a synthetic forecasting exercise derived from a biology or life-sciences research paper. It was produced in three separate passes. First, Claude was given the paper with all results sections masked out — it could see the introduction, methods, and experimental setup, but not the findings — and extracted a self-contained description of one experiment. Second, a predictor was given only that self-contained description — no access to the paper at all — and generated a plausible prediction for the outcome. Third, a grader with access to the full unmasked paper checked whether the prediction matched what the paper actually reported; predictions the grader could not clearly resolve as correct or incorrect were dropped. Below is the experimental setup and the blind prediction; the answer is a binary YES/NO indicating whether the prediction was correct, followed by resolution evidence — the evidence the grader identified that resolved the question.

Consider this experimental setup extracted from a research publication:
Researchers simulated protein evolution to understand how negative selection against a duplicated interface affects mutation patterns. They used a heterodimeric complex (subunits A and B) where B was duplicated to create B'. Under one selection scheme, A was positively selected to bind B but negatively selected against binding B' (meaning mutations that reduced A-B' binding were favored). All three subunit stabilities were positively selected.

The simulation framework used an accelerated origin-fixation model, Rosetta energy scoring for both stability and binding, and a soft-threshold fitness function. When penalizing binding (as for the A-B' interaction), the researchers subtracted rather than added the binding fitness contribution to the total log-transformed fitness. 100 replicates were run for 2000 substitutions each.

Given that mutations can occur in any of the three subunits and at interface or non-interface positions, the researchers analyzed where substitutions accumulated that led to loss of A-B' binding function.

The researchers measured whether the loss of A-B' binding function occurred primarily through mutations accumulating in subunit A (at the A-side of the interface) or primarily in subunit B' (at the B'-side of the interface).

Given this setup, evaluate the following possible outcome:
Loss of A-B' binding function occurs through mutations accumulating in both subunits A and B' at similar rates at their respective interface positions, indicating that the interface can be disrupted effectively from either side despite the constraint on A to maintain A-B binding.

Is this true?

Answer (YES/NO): YES